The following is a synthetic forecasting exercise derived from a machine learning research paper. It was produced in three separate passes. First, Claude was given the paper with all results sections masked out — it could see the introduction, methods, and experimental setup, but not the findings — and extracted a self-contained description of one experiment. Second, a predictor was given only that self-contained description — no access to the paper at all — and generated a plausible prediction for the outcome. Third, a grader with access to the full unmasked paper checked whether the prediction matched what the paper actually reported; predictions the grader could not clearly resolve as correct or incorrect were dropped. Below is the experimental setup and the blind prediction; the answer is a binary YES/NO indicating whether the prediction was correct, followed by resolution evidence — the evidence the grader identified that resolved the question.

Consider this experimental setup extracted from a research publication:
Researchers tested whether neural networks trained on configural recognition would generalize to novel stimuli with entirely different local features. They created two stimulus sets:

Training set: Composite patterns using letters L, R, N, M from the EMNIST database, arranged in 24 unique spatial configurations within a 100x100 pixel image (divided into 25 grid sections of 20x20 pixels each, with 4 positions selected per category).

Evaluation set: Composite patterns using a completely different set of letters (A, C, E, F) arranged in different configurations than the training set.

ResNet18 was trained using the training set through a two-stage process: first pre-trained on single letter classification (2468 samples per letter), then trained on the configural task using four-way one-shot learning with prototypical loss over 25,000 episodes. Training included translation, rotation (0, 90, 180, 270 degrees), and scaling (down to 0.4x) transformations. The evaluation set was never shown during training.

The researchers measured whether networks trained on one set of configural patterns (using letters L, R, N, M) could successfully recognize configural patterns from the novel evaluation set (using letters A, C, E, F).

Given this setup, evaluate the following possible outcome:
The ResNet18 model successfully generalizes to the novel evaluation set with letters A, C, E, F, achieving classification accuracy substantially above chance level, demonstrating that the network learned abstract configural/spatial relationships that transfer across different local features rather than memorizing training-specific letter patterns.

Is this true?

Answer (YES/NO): YES